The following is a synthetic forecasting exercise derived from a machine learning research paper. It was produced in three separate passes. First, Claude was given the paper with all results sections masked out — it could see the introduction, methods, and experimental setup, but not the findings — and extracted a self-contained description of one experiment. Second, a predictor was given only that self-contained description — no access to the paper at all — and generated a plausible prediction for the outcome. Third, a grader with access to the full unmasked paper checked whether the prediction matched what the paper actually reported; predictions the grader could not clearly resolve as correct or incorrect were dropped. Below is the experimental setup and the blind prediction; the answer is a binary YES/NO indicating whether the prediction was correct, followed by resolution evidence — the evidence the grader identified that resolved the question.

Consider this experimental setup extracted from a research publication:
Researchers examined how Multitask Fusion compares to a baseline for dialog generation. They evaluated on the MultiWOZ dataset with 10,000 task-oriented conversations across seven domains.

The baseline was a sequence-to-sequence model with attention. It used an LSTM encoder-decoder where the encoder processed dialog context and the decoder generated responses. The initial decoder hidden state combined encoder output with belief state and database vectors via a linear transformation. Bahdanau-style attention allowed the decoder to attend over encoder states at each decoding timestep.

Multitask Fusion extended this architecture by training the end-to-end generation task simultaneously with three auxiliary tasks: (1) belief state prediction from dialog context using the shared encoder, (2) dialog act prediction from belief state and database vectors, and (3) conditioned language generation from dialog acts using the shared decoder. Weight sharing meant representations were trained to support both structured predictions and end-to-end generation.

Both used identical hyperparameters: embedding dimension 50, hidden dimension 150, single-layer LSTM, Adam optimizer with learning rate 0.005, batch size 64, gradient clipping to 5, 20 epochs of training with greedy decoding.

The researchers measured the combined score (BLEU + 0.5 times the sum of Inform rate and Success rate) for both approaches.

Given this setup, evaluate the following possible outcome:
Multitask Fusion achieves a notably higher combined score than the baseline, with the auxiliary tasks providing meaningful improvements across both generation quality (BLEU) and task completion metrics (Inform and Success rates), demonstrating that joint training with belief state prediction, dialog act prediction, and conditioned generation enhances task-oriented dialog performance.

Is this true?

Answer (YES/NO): NO